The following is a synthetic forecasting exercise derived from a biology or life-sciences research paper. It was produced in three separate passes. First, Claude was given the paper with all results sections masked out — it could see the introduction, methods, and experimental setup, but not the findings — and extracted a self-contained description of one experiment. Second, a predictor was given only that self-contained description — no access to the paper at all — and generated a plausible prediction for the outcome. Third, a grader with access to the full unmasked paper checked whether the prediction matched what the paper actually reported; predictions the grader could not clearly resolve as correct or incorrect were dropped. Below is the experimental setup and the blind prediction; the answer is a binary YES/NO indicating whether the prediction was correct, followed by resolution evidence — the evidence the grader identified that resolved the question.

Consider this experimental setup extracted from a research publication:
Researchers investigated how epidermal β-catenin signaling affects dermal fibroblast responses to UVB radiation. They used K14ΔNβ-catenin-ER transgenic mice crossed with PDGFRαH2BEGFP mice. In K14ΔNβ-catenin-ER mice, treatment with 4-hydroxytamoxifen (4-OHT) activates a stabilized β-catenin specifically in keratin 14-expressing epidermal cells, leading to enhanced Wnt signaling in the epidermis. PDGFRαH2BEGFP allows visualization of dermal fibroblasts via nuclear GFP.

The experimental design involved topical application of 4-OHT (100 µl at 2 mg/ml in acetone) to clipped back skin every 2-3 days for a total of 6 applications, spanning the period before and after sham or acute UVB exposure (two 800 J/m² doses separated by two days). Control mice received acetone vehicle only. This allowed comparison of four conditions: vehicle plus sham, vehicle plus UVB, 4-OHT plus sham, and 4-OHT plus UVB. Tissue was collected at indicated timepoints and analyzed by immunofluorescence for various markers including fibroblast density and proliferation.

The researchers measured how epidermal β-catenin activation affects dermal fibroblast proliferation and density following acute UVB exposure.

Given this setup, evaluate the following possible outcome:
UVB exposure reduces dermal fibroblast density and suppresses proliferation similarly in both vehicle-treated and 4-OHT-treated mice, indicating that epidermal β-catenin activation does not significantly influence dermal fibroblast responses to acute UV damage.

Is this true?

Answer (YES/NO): NO